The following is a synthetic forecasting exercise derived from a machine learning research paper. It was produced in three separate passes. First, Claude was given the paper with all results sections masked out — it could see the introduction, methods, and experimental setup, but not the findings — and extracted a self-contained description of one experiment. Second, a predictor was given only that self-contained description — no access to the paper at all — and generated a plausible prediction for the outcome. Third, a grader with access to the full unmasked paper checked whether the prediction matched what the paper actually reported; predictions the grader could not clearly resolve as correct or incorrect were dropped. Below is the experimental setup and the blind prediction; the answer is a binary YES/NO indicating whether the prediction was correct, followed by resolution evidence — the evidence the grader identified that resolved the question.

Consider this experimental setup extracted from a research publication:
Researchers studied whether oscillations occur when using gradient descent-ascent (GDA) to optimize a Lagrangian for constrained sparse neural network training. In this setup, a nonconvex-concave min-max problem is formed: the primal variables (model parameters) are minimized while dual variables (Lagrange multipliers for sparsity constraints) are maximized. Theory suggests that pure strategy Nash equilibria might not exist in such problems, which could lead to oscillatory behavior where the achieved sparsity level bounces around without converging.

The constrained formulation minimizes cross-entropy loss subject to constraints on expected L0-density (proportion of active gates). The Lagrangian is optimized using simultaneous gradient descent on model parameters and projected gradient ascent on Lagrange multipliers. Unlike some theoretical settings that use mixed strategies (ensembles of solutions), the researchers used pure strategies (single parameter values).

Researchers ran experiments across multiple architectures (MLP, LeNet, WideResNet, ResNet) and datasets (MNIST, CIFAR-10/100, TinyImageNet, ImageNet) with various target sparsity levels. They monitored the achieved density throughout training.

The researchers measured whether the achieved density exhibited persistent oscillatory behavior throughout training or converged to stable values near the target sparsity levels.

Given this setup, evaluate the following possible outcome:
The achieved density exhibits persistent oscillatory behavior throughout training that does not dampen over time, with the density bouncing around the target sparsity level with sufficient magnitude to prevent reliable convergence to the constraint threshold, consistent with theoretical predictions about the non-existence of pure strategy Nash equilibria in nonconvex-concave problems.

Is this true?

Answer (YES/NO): NO